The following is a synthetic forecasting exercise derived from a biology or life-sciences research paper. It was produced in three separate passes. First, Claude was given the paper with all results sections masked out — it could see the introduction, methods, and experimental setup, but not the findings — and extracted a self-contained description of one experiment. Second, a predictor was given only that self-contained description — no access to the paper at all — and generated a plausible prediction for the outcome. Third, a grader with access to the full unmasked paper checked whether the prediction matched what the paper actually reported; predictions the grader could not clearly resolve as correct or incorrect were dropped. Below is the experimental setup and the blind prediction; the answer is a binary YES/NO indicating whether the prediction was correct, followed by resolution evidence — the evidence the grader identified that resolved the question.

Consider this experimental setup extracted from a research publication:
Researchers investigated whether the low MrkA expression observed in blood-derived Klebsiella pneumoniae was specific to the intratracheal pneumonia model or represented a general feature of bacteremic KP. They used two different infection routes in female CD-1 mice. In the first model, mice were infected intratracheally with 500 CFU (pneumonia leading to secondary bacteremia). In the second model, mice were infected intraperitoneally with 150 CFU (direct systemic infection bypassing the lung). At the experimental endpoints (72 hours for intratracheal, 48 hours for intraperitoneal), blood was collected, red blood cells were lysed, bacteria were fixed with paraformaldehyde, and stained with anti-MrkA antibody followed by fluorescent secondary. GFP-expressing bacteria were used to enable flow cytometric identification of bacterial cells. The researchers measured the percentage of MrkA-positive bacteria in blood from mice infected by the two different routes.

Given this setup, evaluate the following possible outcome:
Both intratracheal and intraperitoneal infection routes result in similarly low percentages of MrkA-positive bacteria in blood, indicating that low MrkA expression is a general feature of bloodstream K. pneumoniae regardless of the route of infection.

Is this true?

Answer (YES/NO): YES